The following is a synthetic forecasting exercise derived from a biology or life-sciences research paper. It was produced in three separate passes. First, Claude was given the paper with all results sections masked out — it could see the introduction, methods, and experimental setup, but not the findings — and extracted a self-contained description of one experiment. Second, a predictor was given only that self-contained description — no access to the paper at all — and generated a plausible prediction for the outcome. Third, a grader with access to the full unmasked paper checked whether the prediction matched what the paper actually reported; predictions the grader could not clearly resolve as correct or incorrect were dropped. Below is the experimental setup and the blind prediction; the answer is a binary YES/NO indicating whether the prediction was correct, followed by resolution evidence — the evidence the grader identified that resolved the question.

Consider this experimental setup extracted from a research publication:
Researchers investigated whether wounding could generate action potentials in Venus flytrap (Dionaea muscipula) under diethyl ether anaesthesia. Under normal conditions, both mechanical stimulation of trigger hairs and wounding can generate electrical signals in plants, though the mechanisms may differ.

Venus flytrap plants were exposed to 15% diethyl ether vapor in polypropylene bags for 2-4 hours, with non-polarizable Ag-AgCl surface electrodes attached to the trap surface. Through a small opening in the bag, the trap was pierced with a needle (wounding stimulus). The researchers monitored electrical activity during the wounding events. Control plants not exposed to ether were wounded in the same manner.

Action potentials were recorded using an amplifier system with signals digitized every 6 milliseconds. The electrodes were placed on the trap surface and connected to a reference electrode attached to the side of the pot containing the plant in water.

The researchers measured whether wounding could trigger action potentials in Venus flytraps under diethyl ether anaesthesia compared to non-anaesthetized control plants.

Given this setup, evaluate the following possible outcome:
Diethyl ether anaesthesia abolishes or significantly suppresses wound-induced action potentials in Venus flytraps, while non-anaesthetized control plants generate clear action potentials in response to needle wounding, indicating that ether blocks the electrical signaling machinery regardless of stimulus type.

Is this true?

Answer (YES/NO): YES